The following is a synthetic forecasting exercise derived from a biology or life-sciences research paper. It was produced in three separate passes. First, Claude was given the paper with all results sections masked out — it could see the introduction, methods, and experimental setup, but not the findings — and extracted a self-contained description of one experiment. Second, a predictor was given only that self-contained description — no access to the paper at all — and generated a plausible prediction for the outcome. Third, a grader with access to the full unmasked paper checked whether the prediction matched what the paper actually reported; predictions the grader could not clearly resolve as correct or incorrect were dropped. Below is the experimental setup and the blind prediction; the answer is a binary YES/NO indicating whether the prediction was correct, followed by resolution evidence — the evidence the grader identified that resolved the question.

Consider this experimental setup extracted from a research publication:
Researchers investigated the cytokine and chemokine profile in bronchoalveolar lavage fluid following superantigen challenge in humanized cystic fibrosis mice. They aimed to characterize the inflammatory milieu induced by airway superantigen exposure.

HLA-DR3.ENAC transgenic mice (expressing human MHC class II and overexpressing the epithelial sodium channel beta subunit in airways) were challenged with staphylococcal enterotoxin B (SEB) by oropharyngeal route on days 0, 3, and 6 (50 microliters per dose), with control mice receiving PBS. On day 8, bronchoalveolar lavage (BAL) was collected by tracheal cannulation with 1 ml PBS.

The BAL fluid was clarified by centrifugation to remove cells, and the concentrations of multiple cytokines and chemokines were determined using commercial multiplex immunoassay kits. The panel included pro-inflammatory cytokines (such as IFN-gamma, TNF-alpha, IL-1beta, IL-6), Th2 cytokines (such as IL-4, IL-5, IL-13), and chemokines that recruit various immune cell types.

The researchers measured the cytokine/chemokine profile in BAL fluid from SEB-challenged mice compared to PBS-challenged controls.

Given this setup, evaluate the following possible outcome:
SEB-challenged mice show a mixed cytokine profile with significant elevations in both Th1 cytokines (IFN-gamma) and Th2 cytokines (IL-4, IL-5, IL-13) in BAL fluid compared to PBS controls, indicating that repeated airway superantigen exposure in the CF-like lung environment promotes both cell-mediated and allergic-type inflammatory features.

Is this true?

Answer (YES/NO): NO